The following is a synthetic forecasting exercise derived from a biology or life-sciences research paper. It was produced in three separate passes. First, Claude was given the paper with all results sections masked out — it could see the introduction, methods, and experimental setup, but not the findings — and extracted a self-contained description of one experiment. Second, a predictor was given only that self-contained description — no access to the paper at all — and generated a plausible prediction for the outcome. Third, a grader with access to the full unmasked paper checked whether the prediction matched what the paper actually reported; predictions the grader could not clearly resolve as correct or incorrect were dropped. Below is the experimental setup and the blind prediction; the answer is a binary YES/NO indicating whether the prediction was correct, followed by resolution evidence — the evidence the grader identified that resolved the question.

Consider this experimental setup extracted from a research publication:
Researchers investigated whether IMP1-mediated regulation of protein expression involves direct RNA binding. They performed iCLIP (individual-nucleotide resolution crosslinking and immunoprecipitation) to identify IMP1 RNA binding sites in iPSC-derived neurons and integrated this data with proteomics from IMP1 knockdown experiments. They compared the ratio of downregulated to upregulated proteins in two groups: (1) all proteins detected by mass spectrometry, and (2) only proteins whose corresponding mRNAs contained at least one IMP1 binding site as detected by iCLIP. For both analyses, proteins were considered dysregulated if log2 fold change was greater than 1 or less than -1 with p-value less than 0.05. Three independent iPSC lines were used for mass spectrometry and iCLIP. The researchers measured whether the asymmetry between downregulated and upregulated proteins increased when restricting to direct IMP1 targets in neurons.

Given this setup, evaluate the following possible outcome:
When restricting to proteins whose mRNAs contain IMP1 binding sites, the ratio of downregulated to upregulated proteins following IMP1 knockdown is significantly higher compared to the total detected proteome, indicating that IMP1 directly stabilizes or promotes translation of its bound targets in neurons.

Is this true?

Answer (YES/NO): YES